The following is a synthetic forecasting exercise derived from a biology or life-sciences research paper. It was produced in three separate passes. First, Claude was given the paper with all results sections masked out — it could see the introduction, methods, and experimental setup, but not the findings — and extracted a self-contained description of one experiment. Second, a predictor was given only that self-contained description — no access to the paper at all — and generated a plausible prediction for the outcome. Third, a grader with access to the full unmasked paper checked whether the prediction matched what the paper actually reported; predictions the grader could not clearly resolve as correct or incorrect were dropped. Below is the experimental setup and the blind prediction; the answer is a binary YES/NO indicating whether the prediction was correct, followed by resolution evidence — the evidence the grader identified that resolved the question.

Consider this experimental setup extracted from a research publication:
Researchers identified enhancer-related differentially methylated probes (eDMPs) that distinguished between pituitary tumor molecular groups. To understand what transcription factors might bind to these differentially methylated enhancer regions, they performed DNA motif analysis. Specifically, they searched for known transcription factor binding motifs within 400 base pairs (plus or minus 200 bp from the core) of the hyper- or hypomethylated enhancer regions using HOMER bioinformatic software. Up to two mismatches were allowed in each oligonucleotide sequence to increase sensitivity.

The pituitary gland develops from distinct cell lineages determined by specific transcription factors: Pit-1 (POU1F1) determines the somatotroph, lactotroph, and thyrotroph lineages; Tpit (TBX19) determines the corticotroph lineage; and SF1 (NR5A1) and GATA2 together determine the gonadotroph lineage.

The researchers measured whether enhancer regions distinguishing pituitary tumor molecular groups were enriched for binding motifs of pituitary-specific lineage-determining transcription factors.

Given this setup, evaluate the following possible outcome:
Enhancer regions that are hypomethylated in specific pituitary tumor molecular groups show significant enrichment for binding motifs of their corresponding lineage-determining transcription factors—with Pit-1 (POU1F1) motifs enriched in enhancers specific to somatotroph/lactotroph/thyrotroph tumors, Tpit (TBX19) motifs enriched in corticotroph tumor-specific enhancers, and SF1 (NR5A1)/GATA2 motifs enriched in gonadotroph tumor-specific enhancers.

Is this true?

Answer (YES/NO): NO